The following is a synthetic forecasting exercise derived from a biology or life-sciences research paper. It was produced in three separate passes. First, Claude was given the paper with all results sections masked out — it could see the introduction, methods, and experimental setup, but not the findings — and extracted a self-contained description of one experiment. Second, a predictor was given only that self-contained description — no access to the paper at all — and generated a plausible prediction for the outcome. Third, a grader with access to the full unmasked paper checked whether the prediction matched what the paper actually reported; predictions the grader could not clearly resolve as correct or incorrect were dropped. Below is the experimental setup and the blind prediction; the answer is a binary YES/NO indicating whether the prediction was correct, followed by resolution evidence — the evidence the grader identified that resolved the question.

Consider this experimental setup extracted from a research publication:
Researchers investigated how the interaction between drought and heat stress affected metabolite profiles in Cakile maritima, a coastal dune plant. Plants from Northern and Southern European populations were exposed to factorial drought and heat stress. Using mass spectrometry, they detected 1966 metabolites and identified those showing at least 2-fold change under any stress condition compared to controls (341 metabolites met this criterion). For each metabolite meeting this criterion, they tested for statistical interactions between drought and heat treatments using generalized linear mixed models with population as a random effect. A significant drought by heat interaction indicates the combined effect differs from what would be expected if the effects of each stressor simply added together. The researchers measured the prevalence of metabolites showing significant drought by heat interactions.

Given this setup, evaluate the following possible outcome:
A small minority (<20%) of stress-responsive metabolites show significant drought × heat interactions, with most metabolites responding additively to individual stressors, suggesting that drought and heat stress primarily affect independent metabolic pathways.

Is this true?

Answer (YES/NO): YES